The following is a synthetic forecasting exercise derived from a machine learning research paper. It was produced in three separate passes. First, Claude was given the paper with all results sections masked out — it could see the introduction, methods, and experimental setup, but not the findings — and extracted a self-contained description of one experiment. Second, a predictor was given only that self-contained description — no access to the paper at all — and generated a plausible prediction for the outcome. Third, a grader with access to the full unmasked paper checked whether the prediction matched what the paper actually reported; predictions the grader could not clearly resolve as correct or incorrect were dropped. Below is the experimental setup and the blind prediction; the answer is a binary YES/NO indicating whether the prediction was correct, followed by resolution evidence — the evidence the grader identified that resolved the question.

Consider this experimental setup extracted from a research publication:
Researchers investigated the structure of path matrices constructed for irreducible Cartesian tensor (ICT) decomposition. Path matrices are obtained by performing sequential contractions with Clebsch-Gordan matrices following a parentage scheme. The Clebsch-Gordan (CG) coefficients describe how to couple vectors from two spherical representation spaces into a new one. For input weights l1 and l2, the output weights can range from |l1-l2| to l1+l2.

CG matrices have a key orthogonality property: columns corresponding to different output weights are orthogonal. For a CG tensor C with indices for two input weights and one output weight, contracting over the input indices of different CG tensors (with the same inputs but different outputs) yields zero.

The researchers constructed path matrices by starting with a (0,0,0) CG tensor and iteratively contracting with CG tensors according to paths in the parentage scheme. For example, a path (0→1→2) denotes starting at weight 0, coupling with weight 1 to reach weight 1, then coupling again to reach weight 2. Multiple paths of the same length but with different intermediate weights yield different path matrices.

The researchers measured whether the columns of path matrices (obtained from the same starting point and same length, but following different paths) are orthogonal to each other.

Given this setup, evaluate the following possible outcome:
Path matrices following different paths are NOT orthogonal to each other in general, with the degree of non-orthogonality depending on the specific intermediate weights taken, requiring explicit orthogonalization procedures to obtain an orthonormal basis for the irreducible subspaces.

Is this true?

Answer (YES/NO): NO